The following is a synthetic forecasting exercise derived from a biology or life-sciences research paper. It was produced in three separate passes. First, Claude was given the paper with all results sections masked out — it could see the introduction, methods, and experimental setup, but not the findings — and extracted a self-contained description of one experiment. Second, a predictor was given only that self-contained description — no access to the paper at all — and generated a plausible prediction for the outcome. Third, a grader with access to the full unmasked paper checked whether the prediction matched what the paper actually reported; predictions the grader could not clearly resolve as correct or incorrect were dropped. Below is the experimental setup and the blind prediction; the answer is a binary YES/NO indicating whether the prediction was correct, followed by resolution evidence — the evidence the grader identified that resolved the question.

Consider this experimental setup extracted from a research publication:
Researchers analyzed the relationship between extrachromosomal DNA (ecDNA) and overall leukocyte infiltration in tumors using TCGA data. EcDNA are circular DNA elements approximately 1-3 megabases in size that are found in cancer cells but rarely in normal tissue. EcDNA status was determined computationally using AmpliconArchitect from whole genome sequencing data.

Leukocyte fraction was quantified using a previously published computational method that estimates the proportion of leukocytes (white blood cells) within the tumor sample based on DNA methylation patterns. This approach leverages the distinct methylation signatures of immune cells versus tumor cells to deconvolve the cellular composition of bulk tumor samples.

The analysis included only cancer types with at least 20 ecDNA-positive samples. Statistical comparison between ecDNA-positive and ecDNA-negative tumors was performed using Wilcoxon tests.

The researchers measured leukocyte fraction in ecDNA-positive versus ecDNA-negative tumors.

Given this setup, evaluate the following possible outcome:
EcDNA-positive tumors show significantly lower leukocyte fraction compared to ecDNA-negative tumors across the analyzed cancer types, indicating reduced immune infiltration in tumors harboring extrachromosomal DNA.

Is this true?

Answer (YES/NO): YES